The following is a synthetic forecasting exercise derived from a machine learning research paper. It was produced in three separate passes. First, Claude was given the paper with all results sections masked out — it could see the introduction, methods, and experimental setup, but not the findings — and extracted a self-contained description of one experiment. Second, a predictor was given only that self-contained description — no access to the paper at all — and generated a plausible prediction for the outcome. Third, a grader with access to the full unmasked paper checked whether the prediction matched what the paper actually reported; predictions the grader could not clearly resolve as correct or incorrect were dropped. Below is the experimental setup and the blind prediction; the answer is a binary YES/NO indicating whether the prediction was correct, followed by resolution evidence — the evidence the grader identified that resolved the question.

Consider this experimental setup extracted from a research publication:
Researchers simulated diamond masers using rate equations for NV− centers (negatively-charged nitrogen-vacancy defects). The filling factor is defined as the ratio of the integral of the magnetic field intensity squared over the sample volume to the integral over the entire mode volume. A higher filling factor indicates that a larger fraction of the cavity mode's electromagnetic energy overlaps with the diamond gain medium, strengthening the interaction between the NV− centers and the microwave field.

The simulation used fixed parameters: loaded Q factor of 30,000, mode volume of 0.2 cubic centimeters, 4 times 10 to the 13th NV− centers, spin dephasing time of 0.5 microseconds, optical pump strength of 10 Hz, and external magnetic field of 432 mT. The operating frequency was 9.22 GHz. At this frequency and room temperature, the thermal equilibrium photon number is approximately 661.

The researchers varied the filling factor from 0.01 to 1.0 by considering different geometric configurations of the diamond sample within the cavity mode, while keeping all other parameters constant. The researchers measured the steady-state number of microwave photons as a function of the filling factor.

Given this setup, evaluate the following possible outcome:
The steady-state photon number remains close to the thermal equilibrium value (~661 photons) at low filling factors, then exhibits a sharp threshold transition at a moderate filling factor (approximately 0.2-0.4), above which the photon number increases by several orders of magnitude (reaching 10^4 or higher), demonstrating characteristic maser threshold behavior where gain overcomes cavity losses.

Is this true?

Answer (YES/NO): NO